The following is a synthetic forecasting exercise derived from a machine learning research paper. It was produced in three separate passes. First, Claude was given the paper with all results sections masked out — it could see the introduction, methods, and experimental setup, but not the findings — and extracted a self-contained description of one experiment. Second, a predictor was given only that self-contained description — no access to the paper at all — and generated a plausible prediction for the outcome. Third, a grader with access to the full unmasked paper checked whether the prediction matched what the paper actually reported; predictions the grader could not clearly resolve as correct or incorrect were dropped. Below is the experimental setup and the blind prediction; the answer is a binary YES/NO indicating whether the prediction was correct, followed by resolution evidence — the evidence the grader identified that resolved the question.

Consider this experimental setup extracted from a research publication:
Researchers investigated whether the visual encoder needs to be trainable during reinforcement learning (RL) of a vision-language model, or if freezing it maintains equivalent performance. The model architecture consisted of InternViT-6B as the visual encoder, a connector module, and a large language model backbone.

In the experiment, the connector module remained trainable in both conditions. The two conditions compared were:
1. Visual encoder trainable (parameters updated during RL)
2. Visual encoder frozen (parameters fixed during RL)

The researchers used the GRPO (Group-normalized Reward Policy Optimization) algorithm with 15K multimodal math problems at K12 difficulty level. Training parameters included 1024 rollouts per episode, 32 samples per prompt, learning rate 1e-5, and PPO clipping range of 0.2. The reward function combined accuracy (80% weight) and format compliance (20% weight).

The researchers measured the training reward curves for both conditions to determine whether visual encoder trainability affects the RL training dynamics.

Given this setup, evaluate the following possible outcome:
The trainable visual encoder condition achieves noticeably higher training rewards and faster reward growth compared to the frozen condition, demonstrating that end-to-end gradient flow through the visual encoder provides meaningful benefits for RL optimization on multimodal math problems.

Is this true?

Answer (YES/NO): NO